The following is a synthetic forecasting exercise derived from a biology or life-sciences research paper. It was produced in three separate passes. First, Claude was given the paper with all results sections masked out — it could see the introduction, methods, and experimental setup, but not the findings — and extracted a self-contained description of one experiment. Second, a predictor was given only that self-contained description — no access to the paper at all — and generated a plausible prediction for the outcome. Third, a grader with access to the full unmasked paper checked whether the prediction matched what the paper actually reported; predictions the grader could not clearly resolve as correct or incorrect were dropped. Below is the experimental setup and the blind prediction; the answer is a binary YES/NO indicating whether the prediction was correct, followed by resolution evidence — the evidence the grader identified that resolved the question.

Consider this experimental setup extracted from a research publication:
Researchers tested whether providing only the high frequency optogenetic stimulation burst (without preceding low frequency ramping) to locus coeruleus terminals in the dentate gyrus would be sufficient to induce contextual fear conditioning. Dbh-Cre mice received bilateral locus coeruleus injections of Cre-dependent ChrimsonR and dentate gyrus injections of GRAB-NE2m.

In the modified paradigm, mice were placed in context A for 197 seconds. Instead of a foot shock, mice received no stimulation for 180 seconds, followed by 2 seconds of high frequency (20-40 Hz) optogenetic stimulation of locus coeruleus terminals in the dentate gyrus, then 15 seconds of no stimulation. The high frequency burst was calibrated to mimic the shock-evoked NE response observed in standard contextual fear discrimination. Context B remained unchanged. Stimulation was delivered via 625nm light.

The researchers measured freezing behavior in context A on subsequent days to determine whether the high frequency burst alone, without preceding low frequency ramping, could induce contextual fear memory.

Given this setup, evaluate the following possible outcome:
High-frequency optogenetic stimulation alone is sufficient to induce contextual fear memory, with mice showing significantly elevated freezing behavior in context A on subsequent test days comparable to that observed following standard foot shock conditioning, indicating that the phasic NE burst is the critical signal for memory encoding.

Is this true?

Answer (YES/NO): NO